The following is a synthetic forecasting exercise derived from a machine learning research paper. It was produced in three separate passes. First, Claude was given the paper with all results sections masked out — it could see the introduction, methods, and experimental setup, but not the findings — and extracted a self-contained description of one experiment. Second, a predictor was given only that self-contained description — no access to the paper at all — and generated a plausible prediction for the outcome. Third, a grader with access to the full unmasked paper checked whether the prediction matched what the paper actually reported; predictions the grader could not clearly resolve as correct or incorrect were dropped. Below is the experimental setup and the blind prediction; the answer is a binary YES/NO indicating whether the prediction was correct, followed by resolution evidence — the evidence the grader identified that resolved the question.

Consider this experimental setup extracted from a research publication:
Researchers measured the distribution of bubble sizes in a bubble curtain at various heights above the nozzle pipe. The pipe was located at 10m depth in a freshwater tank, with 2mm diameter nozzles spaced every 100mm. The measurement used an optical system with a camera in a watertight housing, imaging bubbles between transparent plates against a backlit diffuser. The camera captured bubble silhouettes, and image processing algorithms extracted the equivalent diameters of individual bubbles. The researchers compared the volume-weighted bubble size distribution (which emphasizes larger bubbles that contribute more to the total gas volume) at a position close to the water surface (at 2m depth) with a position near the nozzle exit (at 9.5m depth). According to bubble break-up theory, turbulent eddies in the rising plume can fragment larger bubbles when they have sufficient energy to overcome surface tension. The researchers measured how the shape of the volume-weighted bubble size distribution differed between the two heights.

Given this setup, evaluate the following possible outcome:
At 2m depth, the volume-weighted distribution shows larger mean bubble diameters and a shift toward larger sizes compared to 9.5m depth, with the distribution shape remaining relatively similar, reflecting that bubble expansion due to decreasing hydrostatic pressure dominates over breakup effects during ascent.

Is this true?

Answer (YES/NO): NO